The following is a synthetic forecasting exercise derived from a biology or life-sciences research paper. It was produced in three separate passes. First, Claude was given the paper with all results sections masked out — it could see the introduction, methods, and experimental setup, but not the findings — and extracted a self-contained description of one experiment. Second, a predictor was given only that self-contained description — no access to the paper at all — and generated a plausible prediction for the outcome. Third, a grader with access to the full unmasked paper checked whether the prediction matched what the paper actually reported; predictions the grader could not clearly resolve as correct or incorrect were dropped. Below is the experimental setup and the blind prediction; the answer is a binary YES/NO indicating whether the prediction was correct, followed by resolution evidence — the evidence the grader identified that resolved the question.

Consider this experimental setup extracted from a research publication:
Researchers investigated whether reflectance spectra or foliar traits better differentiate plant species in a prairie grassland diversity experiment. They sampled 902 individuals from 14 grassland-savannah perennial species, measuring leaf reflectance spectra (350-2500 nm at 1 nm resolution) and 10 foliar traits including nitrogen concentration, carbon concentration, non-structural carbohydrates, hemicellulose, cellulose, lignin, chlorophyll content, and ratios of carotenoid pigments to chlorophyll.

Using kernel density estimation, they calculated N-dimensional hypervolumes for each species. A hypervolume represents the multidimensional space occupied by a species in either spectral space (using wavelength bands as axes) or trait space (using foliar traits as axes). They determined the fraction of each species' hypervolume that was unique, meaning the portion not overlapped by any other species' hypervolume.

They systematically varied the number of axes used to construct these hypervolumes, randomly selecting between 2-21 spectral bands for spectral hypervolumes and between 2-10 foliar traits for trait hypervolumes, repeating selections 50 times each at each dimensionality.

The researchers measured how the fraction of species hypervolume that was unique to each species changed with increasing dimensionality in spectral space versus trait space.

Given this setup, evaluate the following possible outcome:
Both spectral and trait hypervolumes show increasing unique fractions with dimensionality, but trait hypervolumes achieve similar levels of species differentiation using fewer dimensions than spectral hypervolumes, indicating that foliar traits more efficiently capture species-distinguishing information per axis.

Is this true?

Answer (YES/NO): NO